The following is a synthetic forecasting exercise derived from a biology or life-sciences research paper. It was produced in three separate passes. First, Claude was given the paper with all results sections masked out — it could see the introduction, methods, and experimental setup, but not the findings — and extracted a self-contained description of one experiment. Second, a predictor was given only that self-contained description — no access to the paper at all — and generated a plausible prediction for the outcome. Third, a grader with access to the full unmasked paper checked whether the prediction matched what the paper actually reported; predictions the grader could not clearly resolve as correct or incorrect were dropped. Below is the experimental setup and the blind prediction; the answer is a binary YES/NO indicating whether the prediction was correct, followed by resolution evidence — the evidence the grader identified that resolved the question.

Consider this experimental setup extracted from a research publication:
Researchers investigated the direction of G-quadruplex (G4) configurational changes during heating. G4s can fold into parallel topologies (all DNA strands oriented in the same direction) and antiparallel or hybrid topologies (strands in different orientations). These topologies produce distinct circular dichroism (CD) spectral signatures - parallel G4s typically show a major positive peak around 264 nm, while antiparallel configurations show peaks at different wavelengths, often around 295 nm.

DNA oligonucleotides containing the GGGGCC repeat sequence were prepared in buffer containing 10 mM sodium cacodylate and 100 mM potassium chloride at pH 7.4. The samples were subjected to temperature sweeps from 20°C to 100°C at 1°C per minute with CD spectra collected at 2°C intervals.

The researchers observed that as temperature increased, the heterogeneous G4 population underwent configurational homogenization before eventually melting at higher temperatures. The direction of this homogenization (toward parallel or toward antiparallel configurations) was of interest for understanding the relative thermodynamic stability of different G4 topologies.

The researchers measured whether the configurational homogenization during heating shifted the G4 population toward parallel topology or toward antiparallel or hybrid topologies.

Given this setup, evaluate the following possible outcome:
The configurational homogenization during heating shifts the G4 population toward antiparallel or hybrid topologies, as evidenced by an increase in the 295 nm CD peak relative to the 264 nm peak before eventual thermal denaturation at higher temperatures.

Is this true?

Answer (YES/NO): NO